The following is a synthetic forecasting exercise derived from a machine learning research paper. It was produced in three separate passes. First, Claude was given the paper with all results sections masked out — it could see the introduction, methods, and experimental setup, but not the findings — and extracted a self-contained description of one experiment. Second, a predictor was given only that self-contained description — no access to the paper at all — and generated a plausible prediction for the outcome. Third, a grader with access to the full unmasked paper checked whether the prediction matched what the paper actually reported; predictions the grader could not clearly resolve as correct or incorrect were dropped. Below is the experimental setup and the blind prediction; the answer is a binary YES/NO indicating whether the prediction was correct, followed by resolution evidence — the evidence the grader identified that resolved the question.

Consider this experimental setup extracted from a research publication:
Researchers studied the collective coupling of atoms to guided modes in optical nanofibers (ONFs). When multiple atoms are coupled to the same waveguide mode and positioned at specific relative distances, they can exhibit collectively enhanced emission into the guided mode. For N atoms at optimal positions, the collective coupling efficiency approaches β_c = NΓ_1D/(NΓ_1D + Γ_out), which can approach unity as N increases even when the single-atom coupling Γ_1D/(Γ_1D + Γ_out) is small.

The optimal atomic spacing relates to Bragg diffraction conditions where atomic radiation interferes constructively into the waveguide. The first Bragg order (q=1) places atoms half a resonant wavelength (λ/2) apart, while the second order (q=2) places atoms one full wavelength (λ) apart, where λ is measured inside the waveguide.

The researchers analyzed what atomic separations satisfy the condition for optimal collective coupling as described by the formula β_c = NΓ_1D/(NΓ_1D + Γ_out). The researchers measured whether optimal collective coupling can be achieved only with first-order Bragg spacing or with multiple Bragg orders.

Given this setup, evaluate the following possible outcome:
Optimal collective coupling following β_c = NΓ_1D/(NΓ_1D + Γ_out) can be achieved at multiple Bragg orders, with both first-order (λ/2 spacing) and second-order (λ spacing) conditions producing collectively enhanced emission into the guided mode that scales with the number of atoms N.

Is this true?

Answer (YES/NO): YES